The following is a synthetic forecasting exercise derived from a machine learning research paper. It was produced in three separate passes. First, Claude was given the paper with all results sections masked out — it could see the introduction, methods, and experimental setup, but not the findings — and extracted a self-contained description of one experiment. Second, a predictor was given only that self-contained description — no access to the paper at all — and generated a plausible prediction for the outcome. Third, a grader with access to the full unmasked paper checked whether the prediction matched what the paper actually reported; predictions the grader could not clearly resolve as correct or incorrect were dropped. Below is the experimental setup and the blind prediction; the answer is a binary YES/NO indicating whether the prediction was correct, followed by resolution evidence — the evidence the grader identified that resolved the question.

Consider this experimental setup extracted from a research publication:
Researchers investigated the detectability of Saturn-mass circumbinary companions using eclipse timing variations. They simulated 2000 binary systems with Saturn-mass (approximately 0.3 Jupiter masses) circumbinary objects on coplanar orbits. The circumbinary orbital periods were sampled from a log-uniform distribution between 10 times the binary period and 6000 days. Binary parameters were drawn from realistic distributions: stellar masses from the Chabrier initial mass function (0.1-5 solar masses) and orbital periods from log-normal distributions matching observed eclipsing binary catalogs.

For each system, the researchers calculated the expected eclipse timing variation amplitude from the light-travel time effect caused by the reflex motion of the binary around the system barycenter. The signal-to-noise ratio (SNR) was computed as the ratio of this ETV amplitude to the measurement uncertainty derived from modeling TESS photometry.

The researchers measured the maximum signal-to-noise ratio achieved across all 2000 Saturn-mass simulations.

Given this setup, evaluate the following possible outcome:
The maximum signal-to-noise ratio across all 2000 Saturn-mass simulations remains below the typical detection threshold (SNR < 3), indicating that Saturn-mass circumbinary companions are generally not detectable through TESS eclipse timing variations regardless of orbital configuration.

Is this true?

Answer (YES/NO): YES